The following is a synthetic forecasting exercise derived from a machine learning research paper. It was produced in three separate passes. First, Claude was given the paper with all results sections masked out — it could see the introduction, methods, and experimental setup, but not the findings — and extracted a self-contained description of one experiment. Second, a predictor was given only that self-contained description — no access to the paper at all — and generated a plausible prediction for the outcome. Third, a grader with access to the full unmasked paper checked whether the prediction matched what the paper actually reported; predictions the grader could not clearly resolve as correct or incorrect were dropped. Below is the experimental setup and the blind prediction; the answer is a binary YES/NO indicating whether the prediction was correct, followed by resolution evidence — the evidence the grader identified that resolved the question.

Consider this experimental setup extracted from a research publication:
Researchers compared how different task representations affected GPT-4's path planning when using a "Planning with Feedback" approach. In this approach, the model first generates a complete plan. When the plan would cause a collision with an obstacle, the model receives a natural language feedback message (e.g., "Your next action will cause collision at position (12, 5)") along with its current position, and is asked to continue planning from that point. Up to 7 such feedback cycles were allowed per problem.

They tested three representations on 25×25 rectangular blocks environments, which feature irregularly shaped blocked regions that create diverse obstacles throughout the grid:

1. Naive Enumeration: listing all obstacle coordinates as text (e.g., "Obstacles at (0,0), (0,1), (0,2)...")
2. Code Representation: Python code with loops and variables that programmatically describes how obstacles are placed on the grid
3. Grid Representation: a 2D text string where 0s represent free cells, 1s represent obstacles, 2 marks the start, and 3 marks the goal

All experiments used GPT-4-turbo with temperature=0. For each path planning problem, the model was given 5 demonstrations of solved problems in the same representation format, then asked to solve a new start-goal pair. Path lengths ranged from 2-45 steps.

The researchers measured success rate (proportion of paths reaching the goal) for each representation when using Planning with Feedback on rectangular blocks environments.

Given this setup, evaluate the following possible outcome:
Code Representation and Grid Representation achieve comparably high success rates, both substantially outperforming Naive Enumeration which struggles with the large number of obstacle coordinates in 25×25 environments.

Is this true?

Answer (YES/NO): NO